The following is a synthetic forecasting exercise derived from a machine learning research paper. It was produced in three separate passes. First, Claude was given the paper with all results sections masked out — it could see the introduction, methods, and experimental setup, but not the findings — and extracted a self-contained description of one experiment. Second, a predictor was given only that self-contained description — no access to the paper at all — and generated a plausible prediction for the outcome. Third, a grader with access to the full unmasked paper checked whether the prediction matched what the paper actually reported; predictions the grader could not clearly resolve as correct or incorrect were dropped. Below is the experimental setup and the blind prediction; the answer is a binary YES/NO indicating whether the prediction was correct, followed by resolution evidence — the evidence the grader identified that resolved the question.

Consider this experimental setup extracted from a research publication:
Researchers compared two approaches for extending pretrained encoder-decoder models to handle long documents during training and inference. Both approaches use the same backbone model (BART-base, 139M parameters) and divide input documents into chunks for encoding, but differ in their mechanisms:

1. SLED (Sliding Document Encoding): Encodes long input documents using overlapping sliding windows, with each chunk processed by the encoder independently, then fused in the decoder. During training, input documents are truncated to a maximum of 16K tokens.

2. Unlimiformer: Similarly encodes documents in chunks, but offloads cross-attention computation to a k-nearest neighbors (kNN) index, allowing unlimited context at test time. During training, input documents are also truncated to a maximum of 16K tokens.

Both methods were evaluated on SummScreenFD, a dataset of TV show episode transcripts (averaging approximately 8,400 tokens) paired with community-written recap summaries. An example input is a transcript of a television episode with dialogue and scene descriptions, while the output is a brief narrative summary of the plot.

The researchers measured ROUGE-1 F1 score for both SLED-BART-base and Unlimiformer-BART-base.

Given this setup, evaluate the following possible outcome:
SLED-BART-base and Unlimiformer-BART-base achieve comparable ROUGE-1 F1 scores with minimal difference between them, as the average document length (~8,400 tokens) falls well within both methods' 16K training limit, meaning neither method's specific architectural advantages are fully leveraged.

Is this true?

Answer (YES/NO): NO